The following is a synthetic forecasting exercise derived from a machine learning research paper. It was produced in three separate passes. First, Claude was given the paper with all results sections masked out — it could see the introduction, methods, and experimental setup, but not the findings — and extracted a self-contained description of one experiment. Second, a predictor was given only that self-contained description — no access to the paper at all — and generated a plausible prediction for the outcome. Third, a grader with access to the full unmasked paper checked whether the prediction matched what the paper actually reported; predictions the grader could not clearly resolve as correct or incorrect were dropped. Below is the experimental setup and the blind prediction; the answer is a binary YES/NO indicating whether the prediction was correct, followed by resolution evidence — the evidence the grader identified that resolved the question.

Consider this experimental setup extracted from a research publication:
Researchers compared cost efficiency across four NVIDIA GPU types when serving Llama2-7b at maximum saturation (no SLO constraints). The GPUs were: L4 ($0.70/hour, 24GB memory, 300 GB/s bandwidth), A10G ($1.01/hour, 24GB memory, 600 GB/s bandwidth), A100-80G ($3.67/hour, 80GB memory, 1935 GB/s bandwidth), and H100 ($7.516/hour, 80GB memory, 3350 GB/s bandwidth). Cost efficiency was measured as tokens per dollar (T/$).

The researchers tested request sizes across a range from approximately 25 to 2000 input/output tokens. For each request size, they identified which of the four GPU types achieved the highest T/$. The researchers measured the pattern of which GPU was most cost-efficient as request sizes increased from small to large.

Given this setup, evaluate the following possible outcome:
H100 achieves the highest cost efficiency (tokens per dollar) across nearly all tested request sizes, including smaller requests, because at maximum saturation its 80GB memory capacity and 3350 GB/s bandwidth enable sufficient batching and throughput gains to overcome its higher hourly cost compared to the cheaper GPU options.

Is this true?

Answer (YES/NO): NO